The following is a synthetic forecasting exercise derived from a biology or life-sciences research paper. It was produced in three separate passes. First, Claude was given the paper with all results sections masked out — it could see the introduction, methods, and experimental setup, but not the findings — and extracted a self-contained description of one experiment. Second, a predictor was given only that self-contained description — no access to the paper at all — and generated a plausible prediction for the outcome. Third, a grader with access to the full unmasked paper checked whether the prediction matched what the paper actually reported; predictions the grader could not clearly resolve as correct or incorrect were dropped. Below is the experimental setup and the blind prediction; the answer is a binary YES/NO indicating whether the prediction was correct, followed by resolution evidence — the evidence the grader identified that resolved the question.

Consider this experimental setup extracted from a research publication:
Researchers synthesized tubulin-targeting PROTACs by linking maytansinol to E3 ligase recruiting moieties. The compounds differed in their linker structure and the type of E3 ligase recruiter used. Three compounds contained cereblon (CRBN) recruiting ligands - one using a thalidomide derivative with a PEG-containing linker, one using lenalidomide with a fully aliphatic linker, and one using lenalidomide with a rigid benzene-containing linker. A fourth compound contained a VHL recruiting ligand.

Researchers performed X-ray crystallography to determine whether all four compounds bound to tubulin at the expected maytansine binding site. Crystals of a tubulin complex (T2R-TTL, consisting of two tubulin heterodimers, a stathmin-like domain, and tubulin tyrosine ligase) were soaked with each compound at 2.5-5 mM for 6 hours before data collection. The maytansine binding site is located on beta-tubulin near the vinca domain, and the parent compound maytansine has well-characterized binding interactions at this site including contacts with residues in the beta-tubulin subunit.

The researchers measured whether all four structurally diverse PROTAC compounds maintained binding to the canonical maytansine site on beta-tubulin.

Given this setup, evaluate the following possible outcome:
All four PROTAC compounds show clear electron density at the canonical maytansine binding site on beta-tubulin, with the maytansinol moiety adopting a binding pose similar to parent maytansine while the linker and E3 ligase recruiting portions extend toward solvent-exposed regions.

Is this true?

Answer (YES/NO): NO